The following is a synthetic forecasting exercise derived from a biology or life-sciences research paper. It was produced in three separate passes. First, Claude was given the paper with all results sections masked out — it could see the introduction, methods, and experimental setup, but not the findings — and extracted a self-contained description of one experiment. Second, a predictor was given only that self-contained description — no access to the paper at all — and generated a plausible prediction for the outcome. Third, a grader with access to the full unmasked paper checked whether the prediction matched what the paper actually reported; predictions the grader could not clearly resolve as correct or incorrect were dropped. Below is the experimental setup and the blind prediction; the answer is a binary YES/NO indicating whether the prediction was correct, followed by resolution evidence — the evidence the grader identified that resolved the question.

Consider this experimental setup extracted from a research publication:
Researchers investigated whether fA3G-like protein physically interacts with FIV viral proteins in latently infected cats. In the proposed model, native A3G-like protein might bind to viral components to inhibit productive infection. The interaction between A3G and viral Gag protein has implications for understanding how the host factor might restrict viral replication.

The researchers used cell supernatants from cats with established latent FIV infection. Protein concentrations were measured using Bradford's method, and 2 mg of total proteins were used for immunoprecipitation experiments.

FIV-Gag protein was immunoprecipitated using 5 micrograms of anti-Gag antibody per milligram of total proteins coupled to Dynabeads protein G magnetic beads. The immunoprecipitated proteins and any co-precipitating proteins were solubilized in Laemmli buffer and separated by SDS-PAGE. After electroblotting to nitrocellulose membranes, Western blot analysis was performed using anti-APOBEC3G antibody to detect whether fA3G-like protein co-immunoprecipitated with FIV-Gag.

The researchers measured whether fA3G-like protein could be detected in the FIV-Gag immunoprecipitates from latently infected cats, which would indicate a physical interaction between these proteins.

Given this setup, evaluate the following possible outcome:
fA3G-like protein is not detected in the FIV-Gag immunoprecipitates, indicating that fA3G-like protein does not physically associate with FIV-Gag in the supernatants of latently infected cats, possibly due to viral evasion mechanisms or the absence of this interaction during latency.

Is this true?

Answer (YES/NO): NO